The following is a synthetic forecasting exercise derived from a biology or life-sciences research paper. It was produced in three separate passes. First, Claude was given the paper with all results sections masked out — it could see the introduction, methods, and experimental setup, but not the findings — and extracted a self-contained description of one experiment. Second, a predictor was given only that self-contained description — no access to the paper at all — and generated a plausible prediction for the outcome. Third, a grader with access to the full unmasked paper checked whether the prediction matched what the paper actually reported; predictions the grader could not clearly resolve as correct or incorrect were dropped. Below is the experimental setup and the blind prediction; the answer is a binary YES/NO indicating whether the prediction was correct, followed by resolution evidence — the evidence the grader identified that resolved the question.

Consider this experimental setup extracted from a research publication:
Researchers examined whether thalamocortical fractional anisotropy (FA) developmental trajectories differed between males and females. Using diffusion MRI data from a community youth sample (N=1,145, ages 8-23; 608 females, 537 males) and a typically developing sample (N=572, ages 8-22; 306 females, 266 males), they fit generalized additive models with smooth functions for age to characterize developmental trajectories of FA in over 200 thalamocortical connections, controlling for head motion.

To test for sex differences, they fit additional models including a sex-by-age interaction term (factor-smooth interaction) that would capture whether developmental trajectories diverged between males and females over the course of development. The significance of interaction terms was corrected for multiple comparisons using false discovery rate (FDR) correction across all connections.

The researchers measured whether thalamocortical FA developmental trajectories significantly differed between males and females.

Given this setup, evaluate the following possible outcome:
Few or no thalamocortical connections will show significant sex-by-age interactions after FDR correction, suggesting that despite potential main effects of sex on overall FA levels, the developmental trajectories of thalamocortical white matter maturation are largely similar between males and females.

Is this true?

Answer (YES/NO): YES